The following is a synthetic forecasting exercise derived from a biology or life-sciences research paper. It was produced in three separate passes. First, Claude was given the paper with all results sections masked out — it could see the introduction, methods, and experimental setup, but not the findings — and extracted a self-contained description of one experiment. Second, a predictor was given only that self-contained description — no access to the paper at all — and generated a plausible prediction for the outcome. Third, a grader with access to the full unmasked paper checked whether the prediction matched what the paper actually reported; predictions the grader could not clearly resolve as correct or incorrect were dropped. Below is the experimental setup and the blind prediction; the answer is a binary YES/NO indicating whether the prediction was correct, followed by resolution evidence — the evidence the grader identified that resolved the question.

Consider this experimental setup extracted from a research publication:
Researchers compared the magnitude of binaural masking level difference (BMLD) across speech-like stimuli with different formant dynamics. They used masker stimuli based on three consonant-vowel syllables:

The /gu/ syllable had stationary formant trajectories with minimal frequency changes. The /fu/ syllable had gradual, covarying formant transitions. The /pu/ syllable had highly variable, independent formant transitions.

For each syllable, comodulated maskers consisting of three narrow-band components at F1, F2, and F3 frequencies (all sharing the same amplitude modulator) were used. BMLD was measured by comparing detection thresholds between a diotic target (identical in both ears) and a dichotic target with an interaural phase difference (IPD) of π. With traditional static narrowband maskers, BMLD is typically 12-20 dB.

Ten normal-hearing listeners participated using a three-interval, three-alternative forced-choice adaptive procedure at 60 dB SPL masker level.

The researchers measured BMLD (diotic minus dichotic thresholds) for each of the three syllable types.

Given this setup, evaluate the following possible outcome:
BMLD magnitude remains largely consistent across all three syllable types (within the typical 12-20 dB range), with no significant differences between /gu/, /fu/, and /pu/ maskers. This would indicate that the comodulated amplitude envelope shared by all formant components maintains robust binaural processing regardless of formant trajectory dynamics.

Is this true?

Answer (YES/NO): NO